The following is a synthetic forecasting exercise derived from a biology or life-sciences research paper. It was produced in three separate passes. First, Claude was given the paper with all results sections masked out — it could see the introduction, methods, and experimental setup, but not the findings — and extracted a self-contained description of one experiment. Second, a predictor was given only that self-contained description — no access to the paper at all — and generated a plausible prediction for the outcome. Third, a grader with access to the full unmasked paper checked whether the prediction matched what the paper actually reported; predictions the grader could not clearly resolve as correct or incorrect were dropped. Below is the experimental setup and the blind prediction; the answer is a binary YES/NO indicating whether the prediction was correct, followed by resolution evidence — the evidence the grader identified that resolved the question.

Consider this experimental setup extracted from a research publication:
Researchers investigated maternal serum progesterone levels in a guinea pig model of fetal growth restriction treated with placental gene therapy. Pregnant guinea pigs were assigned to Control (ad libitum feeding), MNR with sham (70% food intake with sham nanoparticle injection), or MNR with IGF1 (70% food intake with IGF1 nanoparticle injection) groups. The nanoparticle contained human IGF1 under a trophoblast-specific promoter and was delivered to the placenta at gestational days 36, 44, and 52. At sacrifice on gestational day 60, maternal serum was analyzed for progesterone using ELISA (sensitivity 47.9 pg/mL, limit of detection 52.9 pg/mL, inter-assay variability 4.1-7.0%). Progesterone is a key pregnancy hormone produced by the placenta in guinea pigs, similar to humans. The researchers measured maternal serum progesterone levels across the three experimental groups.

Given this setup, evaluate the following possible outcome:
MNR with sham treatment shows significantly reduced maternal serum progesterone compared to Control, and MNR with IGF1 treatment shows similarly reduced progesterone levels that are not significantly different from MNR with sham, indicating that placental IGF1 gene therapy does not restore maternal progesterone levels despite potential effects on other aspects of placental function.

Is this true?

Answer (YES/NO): NO